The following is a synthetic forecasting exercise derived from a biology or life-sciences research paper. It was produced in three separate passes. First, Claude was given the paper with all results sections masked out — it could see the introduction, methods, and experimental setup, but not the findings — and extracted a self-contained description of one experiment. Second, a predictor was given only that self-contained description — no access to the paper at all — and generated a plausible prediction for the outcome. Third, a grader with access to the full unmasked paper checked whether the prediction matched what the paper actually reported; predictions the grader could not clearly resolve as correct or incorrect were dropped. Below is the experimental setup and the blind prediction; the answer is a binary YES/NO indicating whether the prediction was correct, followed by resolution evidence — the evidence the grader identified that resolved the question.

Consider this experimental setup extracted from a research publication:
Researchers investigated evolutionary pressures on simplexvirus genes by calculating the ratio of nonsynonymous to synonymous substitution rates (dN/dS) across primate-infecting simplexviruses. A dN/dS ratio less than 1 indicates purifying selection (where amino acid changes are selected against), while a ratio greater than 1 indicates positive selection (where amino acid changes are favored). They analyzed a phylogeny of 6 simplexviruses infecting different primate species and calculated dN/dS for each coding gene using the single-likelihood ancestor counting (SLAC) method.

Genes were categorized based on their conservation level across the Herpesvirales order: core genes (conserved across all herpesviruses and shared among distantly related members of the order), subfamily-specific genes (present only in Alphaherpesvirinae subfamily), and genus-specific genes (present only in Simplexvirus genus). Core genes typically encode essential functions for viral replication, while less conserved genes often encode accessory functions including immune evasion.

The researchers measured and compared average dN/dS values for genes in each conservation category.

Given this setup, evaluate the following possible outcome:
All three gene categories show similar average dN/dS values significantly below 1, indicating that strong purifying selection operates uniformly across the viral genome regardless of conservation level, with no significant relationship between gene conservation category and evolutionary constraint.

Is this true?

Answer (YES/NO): NO